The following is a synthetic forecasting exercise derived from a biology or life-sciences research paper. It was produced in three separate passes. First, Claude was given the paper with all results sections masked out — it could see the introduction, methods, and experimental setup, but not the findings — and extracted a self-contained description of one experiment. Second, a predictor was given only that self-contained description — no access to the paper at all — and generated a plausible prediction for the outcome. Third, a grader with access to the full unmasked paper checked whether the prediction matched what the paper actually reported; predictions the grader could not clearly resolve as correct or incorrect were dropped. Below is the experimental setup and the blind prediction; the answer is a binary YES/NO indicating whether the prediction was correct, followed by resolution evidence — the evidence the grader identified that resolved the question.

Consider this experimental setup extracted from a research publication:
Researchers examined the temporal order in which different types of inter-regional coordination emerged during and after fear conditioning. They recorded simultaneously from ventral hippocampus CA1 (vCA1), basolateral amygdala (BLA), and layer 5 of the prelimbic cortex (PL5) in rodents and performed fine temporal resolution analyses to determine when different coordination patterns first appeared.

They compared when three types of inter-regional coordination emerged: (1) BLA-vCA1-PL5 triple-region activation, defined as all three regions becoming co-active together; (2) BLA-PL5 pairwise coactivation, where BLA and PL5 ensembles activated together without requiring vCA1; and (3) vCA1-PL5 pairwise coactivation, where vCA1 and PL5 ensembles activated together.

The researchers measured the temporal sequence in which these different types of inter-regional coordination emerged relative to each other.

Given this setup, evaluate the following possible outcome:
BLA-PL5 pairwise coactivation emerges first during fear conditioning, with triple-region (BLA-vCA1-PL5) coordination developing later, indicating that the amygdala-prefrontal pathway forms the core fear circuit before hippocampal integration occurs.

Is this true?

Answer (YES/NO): NO